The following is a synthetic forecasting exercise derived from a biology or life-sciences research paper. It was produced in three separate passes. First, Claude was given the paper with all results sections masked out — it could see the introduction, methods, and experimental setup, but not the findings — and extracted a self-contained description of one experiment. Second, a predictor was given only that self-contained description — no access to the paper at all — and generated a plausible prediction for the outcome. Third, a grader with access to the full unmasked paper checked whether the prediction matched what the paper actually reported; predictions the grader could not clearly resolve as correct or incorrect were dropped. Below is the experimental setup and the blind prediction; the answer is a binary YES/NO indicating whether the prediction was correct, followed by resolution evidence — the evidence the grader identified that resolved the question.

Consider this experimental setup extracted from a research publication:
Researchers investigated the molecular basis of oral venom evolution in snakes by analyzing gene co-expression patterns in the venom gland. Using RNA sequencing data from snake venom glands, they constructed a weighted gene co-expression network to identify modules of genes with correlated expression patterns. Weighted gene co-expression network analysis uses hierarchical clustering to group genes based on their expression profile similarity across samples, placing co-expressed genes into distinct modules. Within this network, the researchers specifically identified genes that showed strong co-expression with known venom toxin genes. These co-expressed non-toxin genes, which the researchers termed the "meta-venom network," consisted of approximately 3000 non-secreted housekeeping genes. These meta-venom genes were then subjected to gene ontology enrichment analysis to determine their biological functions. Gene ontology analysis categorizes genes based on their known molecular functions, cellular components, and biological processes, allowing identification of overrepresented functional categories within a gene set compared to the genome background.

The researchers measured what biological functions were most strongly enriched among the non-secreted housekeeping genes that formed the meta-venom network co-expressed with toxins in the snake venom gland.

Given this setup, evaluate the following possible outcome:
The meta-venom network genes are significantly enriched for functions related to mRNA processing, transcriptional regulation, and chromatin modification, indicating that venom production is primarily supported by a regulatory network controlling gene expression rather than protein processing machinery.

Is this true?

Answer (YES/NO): NO